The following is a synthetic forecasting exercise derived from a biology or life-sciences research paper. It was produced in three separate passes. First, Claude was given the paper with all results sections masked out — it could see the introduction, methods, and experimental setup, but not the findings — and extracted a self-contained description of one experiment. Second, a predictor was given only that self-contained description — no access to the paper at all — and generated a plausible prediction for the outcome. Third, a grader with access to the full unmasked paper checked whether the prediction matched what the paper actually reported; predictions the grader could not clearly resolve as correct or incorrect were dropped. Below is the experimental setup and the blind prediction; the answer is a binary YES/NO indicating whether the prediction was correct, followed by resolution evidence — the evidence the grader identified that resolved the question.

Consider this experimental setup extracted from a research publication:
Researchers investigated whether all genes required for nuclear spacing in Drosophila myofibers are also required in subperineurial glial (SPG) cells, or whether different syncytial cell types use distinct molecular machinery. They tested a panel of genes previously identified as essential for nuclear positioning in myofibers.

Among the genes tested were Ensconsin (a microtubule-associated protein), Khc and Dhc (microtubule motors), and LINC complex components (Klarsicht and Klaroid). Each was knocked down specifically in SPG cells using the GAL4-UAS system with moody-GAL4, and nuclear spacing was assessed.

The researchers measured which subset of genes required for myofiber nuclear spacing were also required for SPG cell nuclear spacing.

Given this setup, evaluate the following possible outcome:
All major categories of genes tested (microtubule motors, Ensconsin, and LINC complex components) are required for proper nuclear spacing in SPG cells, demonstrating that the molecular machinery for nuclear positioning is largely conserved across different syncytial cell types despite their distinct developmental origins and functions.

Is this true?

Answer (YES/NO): NO